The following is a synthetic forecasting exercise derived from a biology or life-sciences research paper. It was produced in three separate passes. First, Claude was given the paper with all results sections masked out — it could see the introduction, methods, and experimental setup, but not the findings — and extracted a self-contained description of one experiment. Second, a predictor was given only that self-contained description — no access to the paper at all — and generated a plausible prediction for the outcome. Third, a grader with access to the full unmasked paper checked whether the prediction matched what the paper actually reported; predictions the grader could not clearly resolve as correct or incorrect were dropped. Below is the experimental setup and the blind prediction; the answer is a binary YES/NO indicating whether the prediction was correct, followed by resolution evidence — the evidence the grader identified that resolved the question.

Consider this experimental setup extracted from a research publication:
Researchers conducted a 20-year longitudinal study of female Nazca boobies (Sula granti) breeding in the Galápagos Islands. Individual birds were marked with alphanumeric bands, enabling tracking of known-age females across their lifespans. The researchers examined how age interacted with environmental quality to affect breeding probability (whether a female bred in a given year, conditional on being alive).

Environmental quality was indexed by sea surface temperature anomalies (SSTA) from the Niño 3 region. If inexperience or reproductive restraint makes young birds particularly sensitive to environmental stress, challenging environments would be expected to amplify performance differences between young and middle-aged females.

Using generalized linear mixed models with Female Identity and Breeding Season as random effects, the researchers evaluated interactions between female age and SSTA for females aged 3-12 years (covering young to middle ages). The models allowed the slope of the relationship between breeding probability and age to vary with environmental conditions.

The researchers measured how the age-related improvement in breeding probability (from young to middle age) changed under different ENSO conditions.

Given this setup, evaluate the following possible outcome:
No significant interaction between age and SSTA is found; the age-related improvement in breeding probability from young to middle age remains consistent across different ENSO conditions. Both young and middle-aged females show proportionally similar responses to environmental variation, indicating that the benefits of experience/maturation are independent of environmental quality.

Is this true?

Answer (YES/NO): NO